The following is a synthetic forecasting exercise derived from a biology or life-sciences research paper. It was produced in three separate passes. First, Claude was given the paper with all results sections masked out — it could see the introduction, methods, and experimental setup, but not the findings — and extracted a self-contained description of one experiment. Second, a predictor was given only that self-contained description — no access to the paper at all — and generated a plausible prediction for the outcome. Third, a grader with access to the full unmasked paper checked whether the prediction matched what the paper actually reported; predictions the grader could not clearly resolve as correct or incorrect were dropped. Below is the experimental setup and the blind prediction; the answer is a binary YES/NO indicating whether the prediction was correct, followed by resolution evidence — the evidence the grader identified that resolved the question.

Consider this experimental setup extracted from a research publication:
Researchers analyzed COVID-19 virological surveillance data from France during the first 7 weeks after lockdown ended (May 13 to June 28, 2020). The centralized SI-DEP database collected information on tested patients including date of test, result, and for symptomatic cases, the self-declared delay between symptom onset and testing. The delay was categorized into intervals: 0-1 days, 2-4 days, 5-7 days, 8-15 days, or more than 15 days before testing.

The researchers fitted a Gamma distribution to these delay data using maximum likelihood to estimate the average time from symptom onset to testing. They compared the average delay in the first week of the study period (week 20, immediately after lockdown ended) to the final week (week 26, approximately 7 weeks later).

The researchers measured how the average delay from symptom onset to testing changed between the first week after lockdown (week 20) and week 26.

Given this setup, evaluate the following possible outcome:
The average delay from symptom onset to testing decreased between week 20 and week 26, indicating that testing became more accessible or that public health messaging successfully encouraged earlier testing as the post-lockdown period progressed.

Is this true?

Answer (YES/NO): YES